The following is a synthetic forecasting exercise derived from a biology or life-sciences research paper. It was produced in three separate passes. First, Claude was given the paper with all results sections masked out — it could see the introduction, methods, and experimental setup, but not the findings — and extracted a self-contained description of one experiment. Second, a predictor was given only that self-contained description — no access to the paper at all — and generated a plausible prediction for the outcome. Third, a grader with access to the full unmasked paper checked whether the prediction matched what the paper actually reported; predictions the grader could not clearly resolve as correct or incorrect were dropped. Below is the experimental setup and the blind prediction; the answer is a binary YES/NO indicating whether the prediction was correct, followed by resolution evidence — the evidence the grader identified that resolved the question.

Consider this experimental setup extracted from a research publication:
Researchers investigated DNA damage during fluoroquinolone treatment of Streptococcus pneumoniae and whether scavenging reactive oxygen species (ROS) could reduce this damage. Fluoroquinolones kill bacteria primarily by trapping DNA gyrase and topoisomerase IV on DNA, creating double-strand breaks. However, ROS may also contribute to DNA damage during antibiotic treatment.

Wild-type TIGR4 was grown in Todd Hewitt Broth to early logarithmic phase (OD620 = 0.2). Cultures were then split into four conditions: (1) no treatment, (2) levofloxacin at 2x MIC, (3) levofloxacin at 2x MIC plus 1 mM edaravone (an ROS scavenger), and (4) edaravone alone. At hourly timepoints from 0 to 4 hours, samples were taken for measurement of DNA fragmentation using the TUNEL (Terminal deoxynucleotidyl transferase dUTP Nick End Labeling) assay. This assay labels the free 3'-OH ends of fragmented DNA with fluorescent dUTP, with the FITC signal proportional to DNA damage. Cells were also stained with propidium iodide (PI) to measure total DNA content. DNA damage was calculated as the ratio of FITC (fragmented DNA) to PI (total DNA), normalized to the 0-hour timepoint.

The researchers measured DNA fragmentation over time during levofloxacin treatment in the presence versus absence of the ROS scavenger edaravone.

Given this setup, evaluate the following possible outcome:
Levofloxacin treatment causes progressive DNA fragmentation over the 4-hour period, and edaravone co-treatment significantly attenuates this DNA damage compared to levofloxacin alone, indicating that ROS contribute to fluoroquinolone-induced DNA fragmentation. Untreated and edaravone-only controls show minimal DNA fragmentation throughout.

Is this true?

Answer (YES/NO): YES